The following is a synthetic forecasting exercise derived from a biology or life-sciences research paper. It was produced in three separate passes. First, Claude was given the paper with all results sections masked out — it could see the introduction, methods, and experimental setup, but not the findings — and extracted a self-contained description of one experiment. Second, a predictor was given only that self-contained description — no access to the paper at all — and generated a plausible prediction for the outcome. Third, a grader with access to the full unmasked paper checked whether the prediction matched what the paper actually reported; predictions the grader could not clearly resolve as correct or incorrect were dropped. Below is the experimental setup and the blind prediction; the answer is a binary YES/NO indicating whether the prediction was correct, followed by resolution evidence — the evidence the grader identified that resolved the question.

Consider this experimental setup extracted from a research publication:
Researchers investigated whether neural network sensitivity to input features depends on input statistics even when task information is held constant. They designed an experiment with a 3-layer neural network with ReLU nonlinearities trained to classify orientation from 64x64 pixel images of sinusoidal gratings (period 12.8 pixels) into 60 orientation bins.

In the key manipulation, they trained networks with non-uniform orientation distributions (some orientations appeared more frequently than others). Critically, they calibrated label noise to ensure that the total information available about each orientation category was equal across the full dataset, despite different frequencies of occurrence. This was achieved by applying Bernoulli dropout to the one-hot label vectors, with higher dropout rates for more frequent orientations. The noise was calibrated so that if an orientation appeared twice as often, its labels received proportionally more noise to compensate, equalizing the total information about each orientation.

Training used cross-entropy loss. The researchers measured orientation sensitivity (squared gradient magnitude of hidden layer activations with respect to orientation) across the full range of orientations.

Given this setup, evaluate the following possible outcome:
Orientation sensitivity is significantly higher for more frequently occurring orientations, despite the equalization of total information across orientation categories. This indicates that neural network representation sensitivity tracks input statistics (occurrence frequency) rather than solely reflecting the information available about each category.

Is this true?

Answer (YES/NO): YES